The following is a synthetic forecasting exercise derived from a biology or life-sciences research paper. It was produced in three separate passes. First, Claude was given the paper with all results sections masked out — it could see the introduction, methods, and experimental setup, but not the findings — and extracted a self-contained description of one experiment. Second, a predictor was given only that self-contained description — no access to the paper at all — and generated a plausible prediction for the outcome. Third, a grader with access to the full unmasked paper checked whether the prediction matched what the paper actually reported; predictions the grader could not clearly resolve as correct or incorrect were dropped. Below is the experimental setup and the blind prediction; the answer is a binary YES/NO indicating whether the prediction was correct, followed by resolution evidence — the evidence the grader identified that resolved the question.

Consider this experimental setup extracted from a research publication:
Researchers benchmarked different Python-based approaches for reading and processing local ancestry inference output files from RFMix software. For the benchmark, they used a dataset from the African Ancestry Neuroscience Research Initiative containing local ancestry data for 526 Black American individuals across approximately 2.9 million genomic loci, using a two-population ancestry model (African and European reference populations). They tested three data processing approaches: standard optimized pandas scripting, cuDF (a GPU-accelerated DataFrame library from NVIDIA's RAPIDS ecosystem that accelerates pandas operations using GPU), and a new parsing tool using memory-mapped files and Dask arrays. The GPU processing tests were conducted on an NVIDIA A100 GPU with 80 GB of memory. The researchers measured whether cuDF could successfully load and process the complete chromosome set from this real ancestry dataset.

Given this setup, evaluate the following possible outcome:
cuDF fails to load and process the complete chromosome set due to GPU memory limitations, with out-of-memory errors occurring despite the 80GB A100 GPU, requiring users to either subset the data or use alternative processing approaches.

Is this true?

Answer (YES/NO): YES